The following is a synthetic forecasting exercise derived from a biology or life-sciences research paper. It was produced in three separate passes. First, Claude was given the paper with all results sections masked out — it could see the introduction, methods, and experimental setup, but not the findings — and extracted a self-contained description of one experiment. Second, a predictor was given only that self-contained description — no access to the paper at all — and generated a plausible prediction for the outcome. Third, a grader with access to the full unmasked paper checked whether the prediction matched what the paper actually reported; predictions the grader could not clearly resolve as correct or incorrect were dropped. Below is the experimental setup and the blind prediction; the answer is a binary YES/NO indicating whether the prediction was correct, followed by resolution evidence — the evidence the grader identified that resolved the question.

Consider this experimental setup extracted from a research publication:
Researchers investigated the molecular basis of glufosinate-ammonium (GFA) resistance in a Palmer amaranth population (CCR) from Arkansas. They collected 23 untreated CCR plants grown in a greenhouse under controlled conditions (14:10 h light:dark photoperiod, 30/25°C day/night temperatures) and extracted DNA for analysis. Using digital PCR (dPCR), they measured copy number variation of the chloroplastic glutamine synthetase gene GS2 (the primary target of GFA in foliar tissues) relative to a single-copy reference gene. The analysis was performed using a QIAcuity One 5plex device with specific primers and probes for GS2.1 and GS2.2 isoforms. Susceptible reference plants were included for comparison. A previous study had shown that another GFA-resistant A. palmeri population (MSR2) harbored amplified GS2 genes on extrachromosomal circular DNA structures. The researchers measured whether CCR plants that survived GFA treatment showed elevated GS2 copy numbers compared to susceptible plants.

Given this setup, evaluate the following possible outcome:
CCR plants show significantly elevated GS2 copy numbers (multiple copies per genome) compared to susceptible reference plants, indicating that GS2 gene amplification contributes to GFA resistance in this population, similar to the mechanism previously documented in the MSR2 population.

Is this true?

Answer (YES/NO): NO